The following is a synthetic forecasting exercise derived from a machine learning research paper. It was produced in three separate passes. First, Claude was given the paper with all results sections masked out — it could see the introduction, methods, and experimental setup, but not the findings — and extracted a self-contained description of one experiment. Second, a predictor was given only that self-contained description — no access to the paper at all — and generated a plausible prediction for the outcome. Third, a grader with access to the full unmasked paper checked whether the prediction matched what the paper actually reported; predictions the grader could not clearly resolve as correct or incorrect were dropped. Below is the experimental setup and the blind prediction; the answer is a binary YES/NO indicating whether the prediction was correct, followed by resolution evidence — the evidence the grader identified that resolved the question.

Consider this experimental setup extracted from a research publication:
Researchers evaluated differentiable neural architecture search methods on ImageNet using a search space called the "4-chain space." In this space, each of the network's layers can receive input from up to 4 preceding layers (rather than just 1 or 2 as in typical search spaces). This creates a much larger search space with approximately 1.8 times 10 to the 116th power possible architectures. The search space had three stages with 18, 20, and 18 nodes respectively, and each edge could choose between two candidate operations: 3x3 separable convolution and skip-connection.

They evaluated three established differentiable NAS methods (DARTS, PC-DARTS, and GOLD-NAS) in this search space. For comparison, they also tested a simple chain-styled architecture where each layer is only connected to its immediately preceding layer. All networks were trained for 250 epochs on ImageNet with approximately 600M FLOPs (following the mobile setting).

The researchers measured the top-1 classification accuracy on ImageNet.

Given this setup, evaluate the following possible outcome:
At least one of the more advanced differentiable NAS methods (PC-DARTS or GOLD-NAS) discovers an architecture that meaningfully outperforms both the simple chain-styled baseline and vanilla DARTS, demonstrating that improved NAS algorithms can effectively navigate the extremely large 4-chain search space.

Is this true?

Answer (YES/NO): NO